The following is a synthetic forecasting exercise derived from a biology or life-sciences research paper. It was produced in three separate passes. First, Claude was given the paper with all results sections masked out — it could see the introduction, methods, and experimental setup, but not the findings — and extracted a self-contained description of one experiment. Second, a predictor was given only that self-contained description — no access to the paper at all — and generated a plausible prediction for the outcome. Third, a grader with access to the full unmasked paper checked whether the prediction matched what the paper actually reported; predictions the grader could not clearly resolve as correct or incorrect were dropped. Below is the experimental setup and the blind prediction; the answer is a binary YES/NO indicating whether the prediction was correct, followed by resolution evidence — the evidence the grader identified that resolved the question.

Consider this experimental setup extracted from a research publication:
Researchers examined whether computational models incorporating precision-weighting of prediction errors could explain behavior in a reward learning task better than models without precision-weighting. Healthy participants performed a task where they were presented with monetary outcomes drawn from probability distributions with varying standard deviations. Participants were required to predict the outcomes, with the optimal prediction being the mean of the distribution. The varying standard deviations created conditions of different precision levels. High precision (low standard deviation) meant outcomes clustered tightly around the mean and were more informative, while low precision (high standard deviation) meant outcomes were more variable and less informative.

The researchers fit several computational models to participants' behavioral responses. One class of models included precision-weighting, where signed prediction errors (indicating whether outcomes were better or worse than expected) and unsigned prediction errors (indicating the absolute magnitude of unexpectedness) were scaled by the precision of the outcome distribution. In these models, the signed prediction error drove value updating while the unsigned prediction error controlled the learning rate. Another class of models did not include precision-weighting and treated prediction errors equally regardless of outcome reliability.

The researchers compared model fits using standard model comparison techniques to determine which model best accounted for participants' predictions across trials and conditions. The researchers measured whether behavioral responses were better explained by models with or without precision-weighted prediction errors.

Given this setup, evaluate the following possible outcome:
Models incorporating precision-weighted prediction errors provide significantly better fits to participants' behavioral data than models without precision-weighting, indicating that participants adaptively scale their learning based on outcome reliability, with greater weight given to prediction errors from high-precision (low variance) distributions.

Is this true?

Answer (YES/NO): YES